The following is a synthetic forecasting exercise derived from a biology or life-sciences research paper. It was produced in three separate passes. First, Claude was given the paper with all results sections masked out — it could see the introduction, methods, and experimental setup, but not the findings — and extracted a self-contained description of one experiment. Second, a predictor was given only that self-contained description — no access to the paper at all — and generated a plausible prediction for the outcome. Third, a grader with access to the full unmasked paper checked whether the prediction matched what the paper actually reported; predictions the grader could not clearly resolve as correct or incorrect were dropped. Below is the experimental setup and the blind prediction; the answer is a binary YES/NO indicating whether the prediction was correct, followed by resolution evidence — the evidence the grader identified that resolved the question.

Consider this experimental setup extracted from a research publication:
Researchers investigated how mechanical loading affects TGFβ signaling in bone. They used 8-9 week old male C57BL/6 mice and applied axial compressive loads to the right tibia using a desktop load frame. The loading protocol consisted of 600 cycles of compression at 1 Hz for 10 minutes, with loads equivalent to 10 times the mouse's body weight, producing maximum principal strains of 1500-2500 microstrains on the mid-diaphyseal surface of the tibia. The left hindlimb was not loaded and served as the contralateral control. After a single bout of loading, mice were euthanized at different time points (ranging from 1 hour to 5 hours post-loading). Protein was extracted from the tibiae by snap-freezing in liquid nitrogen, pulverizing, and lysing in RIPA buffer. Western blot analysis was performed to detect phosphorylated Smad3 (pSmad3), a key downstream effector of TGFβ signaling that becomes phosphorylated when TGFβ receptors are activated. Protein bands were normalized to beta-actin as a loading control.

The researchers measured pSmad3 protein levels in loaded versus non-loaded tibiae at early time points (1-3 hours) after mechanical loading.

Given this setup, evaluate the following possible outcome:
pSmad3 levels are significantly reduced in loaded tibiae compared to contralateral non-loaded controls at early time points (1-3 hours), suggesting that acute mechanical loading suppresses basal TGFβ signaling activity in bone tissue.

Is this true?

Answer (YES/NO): YES